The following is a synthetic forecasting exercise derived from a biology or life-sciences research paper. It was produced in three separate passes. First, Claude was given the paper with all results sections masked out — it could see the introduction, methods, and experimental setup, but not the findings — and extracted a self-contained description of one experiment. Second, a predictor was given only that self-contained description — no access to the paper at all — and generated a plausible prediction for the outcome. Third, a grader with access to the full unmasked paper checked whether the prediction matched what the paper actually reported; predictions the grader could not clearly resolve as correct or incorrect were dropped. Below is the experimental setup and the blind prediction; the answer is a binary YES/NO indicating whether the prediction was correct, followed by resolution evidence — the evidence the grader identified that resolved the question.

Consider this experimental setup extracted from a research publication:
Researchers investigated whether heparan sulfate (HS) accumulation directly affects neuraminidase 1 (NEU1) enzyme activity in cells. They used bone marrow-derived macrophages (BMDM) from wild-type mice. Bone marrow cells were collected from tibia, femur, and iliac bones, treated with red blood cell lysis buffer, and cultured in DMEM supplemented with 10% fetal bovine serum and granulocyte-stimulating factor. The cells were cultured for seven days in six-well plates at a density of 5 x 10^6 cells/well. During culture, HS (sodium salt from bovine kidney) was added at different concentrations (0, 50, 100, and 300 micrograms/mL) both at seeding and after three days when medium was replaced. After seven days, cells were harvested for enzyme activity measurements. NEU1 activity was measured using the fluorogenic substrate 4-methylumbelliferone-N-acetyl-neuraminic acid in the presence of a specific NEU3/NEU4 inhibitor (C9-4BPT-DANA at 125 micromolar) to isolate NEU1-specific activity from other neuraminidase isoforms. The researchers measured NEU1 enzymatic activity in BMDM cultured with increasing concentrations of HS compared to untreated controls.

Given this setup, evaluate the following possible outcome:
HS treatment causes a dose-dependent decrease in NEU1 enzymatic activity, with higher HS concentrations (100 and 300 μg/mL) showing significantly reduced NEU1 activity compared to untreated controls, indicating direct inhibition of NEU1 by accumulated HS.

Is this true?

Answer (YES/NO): NO